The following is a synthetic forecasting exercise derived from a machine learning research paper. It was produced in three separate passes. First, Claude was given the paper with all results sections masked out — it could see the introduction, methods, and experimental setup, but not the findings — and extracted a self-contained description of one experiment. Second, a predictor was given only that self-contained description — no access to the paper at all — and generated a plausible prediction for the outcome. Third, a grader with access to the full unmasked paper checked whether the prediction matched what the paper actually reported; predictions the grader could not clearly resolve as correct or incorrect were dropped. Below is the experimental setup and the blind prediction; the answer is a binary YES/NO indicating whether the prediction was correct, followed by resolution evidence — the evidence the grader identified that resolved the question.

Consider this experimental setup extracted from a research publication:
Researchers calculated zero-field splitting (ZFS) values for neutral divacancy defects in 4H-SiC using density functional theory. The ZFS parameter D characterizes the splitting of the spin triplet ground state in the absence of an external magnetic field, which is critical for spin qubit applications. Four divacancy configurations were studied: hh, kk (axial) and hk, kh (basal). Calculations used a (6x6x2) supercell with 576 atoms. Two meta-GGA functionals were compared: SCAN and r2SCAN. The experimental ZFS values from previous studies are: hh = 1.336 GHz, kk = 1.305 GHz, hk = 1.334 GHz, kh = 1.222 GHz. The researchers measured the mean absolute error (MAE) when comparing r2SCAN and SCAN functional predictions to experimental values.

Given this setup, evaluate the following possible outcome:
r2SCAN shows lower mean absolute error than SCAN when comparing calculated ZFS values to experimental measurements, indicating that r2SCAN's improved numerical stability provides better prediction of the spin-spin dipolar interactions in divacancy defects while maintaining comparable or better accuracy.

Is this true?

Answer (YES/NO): YES